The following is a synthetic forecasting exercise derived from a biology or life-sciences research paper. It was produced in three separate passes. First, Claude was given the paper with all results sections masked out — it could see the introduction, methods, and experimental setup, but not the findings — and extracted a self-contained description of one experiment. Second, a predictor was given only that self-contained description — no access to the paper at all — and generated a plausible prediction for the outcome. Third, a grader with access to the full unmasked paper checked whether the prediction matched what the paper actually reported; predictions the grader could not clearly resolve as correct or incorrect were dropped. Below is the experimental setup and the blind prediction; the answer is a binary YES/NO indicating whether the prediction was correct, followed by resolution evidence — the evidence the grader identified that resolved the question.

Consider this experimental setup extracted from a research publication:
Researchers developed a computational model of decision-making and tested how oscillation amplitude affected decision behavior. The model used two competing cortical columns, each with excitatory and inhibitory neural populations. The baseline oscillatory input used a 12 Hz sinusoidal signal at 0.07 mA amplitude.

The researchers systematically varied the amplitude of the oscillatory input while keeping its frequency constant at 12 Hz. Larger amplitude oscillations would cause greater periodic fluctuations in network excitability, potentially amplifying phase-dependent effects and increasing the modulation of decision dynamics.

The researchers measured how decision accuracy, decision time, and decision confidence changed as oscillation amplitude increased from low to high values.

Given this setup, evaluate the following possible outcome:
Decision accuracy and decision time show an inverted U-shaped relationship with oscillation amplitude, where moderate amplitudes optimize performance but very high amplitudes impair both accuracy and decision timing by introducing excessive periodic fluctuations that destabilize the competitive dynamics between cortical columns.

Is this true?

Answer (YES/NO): NO